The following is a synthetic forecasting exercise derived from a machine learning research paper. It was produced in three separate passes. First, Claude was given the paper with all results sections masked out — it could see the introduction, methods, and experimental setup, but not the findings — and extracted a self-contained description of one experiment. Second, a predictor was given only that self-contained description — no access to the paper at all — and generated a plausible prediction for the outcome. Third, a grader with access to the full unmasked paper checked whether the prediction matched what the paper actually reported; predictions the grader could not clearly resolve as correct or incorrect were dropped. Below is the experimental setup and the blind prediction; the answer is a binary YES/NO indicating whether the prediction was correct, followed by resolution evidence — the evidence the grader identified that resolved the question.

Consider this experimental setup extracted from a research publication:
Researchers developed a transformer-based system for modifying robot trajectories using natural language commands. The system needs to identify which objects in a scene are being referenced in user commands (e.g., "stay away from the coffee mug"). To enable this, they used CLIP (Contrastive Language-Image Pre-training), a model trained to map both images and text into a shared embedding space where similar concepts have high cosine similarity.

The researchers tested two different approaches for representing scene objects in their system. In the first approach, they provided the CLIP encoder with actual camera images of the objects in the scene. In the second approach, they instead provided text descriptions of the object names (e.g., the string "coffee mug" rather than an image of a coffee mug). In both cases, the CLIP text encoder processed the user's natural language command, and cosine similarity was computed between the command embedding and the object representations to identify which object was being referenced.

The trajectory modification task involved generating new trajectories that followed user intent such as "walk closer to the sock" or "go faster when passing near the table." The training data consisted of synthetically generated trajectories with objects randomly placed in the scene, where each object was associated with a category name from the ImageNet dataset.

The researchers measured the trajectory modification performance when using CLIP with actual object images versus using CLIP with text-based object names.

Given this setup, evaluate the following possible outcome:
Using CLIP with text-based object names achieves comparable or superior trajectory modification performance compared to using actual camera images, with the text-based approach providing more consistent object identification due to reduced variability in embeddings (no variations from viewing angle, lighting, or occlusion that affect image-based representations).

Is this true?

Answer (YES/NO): NO